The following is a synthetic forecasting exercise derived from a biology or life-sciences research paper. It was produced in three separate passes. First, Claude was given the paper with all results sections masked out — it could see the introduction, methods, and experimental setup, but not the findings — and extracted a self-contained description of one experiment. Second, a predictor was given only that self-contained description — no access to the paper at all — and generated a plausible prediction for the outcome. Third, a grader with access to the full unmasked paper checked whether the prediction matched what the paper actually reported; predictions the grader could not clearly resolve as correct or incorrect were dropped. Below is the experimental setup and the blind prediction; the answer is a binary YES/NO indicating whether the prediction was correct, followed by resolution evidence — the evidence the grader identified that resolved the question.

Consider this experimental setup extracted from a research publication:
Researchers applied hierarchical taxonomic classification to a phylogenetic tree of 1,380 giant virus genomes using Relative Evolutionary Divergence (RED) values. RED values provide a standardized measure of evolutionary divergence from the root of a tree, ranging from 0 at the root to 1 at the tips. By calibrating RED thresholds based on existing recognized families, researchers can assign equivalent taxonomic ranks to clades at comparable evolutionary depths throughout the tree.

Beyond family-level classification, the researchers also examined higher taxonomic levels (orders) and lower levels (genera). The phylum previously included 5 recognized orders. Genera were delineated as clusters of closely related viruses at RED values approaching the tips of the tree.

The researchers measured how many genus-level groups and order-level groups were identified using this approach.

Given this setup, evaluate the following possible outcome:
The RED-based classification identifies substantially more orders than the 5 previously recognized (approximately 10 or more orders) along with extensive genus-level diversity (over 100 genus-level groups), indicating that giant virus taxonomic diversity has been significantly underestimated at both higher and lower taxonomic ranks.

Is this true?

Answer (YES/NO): NO